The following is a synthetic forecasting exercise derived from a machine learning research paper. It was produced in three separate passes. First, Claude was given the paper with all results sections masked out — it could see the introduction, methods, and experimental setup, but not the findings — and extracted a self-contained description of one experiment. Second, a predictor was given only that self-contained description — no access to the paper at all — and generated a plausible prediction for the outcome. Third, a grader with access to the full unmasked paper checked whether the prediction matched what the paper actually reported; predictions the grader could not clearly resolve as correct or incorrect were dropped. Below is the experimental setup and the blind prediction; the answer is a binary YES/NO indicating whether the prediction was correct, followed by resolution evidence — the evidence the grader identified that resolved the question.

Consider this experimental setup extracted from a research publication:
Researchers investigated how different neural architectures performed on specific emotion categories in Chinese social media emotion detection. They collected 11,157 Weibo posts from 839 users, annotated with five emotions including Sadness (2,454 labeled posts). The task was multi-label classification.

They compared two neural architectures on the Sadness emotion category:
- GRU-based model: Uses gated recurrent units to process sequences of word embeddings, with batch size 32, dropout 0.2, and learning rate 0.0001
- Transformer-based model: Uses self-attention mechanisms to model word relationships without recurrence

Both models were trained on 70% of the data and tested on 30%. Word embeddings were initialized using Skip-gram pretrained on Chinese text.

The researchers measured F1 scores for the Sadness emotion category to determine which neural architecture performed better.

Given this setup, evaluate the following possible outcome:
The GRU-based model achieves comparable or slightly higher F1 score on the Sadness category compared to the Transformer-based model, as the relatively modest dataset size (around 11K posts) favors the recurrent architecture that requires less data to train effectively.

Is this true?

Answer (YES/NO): NO